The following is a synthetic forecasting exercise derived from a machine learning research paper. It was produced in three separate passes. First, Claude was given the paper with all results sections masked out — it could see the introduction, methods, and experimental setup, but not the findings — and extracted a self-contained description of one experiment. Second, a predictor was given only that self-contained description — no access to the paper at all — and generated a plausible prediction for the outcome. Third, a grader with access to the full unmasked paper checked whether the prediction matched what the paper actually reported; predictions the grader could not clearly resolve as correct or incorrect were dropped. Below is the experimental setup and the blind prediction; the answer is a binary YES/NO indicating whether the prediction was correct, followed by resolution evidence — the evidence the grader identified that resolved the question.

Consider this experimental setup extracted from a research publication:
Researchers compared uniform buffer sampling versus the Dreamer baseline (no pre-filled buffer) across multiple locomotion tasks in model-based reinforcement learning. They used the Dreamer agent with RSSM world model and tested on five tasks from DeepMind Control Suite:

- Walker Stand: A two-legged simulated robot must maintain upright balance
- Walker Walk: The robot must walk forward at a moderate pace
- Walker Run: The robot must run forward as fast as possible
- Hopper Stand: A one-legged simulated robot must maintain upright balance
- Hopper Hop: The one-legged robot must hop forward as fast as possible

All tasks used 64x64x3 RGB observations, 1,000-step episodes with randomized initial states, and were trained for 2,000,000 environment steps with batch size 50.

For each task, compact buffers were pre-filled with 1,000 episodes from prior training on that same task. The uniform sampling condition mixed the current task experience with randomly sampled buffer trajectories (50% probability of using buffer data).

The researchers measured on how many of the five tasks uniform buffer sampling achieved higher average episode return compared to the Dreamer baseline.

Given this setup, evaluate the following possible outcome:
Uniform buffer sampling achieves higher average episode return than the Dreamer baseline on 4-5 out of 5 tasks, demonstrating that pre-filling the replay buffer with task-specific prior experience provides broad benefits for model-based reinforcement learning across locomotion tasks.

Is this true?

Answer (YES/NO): NO